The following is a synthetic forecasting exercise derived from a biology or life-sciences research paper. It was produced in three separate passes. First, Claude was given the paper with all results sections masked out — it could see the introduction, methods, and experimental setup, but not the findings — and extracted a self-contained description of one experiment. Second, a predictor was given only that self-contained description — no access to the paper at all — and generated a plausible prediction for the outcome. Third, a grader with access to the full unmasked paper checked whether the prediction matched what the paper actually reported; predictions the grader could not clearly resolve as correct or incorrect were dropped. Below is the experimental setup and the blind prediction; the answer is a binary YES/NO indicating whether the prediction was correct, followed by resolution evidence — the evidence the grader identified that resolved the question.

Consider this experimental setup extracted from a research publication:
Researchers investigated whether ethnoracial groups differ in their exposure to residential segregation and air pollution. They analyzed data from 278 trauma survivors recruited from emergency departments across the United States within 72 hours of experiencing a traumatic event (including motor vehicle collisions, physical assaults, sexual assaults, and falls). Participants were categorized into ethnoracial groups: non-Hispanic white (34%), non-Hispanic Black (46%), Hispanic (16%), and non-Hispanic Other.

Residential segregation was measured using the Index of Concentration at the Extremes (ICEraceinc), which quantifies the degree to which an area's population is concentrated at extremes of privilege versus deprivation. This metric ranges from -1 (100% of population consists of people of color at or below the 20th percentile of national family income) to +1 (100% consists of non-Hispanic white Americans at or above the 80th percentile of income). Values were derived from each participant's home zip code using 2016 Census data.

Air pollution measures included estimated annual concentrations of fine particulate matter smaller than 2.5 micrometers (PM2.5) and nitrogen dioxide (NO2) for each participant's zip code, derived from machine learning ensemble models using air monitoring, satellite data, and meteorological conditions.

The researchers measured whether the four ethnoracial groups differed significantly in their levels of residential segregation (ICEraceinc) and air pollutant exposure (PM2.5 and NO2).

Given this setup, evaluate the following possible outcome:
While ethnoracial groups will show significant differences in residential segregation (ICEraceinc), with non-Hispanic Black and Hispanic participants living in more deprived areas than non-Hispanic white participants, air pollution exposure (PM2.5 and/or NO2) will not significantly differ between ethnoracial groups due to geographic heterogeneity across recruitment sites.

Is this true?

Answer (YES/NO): NO